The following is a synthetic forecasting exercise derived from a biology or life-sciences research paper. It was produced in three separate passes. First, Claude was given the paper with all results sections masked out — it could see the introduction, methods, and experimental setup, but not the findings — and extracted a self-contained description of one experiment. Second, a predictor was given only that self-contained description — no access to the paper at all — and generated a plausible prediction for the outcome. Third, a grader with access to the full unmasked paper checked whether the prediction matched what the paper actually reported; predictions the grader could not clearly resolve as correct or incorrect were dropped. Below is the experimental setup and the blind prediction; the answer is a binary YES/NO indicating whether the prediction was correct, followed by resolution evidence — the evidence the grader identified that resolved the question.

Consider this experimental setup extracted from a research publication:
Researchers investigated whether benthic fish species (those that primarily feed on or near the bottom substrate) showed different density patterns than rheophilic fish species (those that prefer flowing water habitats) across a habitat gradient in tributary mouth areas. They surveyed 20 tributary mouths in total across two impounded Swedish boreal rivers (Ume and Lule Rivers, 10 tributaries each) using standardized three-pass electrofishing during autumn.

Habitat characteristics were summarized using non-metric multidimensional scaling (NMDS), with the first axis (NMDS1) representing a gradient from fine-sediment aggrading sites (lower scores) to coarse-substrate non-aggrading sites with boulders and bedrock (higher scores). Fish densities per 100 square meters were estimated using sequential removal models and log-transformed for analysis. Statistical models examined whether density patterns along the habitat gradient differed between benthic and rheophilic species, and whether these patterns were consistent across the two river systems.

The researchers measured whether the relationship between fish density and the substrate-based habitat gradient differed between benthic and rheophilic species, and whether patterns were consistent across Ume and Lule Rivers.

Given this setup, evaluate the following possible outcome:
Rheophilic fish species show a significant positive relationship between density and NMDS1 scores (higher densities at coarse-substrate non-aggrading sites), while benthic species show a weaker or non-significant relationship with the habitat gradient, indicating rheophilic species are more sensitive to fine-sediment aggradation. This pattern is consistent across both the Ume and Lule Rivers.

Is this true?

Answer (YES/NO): NO